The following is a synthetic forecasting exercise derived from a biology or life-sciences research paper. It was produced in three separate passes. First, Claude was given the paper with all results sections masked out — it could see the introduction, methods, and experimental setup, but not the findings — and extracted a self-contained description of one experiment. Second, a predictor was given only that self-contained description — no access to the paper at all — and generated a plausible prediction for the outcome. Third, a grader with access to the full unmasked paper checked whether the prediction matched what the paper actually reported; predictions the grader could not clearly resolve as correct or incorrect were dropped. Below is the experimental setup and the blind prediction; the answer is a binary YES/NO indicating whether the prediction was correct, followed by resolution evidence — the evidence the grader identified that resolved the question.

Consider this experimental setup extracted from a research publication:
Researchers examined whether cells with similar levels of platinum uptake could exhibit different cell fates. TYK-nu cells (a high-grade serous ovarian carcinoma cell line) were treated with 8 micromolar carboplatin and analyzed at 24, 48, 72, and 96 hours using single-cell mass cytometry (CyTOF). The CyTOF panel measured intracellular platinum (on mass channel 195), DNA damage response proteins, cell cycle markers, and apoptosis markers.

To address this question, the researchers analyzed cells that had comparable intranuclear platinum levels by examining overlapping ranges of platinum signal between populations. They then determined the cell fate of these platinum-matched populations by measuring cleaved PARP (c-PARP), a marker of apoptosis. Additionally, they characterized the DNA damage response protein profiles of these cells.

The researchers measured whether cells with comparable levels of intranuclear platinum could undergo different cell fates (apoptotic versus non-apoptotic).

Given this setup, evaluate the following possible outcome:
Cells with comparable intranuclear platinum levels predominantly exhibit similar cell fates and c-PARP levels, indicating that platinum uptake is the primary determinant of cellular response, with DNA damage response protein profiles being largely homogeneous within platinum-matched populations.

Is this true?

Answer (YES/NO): NO